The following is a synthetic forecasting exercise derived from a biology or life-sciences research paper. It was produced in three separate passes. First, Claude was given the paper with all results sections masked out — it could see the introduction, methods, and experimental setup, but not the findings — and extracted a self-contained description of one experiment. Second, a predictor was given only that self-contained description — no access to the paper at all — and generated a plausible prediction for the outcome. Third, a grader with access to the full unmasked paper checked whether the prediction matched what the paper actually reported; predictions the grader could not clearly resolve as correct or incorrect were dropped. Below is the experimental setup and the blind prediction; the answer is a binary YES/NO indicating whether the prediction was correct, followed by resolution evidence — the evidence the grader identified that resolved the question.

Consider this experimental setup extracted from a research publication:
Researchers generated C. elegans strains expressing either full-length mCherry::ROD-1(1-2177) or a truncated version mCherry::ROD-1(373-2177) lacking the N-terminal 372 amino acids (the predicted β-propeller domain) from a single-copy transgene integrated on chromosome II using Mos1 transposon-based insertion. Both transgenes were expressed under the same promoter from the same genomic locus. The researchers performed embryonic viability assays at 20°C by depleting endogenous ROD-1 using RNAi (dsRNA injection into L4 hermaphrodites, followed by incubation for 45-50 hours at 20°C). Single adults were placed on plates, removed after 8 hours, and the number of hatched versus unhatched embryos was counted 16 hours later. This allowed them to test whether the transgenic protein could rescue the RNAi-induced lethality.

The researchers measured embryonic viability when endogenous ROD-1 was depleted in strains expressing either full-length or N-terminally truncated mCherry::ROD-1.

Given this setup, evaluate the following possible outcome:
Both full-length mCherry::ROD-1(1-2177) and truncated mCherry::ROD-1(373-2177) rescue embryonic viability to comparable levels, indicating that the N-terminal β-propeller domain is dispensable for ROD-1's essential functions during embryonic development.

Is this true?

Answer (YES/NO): NO